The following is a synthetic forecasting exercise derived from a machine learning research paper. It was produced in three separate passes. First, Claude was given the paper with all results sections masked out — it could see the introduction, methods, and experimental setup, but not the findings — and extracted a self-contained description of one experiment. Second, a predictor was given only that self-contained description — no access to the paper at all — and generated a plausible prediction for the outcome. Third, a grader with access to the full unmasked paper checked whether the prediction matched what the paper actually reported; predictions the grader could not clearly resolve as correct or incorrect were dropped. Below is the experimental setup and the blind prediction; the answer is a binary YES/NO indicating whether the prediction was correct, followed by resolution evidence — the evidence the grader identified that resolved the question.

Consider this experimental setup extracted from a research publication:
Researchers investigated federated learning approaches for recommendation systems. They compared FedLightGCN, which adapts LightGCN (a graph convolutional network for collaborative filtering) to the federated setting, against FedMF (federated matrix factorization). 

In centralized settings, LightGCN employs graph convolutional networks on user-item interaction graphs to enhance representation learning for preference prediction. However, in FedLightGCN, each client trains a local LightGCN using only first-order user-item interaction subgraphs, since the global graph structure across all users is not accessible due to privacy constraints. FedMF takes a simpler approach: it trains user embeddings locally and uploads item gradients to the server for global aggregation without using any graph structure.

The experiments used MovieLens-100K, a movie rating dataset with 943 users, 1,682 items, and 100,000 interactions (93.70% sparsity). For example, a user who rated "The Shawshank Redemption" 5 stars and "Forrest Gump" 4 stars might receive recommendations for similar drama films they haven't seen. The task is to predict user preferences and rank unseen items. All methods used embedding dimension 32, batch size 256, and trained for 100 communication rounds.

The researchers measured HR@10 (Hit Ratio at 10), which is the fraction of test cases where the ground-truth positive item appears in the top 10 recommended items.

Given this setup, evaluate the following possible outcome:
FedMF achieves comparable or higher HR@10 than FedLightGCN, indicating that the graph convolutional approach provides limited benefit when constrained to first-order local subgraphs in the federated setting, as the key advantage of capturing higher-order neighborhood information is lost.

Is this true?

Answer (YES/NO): YES